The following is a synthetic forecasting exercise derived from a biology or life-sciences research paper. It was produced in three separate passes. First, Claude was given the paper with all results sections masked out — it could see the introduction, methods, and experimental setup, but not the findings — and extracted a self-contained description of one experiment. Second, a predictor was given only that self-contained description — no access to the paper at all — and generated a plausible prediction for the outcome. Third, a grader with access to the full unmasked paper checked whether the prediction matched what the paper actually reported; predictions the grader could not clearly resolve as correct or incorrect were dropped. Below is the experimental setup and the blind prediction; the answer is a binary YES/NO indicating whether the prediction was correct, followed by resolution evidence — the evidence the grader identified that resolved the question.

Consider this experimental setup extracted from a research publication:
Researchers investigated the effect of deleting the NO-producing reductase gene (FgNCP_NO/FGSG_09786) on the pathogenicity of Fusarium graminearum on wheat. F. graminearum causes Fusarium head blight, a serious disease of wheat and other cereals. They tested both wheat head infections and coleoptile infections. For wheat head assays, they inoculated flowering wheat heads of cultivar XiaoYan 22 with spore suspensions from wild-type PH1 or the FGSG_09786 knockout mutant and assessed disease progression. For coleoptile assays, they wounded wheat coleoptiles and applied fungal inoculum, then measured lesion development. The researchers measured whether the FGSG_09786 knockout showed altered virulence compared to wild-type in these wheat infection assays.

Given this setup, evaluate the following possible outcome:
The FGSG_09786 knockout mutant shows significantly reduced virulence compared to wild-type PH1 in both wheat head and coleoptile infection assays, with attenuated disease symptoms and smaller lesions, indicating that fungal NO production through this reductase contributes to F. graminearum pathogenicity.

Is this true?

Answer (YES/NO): NO